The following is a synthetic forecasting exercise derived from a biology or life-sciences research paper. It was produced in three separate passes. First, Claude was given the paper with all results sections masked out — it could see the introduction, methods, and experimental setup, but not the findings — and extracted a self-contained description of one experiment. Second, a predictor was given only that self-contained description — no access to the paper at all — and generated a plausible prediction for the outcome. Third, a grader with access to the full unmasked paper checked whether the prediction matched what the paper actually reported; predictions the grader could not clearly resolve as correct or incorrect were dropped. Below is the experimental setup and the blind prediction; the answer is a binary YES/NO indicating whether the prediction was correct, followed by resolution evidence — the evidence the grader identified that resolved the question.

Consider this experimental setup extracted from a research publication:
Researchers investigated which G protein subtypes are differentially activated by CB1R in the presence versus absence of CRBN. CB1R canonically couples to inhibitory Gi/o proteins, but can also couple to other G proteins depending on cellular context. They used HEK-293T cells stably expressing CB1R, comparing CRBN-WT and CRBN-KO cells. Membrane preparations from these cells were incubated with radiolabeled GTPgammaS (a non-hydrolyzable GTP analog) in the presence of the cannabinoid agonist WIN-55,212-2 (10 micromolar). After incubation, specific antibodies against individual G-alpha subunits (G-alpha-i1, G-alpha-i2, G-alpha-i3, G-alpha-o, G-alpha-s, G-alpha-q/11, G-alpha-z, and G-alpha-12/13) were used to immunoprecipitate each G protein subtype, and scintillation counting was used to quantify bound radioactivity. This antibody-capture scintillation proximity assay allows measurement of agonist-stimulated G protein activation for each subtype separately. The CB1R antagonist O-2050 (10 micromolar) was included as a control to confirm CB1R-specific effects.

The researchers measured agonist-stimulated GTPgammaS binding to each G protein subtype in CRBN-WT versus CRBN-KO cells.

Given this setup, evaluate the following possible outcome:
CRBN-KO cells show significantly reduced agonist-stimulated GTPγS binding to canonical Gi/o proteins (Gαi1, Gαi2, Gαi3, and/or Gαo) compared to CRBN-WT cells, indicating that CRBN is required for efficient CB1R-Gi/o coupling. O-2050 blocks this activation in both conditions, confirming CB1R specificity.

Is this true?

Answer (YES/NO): NO